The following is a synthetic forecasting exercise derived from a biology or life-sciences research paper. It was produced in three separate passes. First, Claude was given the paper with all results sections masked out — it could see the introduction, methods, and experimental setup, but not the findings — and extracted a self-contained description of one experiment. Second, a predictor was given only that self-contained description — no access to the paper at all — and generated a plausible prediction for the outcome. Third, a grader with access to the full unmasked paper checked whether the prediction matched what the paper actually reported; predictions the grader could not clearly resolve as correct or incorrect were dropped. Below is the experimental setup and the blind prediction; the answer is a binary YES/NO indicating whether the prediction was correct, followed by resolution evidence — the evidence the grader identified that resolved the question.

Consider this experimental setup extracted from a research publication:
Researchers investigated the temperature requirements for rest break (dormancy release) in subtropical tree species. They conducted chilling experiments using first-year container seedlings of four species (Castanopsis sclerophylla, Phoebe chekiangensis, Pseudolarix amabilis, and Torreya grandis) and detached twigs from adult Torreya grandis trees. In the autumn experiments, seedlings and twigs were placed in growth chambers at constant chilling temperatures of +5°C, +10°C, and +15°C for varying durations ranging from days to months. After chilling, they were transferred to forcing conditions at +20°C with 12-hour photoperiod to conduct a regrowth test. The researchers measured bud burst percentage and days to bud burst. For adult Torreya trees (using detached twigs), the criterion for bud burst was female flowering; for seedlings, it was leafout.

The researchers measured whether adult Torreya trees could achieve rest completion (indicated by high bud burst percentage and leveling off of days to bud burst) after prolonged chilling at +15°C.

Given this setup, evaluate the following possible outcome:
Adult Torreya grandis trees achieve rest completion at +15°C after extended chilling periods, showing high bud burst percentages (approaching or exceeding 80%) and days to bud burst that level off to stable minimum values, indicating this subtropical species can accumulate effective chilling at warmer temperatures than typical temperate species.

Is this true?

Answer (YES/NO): NO